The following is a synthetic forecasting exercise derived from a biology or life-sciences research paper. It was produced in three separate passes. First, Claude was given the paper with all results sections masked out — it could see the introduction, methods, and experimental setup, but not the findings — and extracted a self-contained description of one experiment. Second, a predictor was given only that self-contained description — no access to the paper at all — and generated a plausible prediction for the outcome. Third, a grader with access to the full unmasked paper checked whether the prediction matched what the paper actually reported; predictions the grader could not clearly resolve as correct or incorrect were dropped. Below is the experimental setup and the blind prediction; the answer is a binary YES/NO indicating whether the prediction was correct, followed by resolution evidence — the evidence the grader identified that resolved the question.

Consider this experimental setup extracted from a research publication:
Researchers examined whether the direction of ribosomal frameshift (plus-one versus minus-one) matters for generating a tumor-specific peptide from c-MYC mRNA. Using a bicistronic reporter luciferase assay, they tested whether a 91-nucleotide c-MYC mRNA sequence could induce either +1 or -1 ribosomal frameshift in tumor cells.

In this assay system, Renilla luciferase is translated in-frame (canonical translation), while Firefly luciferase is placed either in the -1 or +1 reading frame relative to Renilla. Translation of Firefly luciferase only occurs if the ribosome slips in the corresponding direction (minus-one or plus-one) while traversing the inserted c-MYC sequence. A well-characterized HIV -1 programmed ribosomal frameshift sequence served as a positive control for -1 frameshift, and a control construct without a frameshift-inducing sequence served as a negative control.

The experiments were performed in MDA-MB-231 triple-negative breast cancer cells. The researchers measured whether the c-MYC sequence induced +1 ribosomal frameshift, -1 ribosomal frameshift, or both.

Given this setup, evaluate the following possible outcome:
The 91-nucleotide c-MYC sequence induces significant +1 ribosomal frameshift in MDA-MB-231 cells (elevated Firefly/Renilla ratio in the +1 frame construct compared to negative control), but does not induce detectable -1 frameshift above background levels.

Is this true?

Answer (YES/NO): YES